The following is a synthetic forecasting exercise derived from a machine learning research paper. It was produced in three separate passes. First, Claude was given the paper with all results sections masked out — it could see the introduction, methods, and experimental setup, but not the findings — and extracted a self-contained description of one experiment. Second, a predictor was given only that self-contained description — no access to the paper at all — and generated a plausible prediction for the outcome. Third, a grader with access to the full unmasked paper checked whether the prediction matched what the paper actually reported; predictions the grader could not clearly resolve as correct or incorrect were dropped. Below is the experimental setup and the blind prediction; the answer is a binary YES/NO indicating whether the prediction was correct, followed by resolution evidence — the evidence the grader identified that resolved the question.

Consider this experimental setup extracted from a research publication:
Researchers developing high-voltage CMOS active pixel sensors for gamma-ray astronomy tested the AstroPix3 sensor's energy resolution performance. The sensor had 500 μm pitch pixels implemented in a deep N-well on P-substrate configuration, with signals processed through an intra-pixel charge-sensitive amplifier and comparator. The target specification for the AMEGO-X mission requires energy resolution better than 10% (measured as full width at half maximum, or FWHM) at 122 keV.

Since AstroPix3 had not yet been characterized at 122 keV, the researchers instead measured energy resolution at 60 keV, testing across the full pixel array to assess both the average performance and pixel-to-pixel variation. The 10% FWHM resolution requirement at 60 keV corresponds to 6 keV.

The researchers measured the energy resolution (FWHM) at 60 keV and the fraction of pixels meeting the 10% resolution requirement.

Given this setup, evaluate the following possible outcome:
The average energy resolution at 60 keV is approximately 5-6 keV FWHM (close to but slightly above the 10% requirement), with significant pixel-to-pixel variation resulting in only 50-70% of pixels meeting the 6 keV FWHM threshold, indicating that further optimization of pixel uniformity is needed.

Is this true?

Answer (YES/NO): NO